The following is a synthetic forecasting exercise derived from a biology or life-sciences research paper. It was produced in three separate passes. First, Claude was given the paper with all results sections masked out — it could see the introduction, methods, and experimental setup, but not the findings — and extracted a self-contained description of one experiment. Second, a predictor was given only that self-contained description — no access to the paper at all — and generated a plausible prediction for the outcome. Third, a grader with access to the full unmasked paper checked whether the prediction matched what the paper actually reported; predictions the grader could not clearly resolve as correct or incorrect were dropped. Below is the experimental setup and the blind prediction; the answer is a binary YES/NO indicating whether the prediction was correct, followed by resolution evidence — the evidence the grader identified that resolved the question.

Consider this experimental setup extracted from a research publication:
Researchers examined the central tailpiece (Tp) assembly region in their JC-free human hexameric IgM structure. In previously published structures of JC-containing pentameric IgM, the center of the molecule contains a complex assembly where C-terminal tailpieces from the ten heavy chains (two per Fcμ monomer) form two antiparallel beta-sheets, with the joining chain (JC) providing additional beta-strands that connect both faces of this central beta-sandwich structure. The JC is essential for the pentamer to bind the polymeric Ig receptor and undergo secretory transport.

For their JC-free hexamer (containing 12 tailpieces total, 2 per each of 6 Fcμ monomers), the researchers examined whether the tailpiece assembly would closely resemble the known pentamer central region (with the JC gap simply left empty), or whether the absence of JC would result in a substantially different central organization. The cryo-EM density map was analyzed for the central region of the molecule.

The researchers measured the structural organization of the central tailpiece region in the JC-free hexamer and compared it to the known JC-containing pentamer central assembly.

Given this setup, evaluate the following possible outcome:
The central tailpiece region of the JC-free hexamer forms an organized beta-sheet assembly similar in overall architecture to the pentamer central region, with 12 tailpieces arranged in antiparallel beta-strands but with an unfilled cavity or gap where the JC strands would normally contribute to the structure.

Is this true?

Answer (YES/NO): NO